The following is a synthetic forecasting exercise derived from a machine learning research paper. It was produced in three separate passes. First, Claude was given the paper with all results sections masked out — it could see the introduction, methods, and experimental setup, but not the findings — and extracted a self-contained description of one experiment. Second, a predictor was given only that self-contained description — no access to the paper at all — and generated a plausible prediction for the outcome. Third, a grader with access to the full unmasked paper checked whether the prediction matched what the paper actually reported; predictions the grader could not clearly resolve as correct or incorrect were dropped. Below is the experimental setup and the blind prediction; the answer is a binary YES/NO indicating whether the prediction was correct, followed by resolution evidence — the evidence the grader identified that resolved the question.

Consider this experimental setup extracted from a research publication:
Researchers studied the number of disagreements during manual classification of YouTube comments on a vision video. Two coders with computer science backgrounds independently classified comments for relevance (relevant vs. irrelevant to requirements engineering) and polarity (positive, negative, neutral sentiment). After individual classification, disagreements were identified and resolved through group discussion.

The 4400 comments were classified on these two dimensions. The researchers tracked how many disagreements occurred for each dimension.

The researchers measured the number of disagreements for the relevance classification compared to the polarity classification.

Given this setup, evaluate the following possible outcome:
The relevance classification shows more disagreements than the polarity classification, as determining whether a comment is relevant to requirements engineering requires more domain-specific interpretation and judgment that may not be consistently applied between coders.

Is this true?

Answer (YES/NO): NO